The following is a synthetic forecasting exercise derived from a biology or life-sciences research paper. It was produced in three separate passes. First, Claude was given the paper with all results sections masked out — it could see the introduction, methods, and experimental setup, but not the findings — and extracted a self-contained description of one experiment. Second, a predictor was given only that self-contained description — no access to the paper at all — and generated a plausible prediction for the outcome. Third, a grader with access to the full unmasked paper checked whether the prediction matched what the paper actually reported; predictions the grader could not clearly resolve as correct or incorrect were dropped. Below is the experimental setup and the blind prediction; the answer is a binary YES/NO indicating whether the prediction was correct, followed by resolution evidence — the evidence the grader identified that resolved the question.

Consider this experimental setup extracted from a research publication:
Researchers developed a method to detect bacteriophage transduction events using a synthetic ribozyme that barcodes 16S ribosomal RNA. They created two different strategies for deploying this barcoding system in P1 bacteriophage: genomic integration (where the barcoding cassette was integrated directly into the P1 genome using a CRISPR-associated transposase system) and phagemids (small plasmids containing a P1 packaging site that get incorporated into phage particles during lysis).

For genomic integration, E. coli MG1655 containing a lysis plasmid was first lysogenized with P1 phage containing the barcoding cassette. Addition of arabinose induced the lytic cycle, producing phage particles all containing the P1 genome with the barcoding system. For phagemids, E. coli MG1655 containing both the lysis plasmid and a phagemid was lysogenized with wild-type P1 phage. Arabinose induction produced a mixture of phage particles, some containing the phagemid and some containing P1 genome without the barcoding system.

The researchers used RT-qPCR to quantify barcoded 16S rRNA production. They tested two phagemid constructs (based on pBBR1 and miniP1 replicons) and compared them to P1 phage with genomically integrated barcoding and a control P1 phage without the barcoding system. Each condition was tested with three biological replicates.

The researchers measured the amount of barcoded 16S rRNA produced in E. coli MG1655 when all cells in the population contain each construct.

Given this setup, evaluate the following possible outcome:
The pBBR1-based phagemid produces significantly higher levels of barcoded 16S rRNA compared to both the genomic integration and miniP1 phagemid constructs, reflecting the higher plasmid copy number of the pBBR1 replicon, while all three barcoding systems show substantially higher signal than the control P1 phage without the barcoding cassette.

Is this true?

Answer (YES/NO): YES